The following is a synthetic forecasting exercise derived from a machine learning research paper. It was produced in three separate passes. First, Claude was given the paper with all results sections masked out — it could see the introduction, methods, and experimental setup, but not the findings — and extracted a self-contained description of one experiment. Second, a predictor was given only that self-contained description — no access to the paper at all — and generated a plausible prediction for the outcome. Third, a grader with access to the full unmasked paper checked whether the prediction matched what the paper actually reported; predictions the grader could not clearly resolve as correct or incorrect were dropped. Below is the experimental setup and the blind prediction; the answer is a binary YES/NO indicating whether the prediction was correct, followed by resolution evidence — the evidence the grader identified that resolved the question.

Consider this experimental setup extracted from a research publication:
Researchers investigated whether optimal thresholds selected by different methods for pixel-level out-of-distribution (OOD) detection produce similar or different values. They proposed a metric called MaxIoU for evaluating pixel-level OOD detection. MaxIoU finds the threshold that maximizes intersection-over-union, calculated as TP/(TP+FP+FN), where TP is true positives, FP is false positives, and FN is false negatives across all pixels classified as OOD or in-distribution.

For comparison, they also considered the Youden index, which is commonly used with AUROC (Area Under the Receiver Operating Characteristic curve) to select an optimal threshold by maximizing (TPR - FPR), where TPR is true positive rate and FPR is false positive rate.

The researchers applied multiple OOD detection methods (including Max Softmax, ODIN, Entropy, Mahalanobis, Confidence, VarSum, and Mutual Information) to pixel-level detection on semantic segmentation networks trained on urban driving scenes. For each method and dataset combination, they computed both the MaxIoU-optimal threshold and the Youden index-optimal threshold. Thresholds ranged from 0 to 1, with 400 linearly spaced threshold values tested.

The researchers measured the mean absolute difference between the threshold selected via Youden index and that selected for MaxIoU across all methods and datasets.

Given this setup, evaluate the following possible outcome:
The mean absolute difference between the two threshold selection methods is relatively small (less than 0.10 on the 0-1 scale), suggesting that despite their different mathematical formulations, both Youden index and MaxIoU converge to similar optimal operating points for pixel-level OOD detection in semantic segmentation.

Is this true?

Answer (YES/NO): YES